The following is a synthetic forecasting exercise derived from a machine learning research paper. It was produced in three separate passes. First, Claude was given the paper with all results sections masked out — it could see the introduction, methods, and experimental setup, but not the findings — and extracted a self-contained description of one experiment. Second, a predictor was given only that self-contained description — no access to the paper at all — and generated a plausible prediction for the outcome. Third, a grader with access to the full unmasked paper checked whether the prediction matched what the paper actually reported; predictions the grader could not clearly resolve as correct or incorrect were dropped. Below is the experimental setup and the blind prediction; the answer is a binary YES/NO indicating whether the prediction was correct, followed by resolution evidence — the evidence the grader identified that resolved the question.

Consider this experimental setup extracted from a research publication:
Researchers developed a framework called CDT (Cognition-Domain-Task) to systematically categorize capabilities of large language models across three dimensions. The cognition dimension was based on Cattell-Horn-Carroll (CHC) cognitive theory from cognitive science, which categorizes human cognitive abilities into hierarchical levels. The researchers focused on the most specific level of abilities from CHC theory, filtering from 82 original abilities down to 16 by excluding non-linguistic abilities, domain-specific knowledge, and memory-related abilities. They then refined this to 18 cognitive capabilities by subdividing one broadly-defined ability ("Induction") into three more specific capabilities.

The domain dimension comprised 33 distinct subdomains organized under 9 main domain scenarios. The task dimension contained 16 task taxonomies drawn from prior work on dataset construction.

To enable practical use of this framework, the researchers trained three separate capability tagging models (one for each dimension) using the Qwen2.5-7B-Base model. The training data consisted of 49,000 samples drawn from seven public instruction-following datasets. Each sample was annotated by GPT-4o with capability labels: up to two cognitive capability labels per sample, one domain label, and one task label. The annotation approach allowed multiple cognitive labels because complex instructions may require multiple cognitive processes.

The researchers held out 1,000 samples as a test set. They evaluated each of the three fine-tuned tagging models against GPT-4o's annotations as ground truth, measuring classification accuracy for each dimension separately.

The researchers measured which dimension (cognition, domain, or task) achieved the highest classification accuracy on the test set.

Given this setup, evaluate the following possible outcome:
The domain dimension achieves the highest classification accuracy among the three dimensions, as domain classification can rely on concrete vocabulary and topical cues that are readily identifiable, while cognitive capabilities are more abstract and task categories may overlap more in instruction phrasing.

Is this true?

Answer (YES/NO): NO